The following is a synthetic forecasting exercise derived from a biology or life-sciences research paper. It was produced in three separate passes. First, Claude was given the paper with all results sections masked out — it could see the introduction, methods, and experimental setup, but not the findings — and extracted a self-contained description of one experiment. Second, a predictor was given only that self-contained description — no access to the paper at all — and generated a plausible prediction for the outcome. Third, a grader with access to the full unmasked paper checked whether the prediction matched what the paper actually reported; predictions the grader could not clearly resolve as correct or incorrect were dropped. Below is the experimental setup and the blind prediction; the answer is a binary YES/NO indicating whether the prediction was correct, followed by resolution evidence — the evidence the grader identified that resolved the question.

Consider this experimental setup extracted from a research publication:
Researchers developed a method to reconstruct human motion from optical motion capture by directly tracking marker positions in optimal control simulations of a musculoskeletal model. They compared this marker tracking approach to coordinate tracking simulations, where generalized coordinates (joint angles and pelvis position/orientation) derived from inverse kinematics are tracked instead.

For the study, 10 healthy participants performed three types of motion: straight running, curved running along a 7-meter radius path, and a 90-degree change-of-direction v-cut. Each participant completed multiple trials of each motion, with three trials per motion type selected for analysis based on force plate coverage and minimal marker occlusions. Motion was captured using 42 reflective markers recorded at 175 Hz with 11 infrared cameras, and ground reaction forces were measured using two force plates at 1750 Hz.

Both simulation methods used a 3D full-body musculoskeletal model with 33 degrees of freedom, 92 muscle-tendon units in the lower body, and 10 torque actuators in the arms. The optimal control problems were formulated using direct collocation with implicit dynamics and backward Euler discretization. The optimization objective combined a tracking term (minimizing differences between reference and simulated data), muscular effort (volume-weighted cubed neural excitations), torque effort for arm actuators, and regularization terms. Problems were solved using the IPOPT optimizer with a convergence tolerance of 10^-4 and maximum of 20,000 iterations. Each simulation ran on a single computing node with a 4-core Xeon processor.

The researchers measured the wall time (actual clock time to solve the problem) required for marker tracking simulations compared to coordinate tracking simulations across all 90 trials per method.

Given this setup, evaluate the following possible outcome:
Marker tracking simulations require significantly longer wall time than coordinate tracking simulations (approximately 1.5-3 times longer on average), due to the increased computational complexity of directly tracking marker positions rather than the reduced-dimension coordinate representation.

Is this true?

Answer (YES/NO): NO